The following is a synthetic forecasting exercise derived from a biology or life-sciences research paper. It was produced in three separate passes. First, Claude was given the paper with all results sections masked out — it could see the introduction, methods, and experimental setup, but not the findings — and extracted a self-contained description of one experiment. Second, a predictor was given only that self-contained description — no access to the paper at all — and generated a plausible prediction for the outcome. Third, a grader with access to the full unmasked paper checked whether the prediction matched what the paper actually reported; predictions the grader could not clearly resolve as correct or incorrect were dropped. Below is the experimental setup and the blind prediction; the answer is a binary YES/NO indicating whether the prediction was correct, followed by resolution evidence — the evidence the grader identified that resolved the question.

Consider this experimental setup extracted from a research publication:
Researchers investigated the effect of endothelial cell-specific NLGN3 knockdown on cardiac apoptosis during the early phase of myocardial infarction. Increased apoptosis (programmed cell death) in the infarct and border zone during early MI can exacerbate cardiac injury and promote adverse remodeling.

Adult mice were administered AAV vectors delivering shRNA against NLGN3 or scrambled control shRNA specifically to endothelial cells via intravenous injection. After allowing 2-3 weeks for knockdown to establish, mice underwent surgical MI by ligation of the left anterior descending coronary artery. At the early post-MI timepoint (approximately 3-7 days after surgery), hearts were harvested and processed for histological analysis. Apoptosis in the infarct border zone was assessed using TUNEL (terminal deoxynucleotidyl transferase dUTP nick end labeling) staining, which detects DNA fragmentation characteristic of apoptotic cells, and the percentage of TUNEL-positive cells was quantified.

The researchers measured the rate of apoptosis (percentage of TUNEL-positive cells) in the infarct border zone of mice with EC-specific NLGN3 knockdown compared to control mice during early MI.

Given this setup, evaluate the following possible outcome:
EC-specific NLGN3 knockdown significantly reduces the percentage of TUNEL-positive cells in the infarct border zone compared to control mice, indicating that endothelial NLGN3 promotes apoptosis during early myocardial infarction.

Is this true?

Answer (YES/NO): NO